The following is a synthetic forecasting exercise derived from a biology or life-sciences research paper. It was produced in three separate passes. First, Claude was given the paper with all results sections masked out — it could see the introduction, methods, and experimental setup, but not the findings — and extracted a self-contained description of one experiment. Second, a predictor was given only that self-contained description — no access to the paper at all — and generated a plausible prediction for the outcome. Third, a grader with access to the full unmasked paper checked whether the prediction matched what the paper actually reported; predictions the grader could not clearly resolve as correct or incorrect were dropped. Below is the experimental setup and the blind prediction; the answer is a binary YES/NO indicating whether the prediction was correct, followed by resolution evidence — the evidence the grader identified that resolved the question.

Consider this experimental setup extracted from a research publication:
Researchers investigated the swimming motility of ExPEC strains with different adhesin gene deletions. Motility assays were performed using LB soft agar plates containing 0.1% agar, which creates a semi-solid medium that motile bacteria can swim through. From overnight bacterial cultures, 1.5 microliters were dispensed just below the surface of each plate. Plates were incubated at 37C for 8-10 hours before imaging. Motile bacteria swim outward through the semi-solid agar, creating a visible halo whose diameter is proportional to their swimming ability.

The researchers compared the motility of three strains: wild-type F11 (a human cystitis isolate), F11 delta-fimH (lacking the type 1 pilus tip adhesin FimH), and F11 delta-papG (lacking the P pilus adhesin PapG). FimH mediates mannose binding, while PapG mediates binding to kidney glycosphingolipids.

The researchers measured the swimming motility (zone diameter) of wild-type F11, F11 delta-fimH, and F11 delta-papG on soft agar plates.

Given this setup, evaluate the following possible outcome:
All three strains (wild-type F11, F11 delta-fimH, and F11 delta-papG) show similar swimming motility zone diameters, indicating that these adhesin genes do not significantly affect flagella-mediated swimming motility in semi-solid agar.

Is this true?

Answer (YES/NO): NO